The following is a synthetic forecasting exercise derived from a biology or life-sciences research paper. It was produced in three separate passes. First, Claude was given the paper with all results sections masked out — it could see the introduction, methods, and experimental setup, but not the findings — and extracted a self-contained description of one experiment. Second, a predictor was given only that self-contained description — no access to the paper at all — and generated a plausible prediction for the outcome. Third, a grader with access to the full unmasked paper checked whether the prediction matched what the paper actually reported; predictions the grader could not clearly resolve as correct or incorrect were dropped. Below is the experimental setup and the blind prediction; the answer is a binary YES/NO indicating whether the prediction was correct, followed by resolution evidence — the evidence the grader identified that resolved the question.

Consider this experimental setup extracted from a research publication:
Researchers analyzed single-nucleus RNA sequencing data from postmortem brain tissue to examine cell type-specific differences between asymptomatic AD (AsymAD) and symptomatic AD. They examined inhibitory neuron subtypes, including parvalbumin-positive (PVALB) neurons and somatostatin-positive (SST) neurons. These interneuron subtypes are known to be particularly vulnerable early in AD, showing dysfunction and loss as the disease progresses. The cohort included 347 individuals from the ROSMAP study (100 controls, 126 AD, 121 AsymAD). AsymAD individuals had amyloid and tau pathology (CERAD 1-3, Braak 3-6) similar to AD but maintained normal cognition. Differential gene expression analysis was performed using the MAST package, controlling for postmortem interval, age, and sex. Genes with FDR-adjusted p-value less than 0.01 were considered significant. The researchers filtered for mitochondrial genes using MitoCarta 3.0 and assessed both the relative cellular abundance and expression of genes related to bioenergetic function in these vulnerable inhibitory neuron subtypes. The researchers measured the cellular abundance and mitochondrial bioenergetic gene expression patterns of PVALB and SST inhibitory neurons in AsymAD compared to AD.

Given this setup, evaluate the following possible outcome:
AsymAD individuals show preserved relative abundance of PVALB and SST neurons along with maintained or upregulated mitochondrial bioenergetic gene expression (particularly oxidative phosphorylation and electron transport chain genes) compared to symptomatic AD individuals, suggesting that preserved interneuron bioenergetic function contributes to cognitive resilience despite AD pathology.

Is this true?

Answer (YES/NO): YES